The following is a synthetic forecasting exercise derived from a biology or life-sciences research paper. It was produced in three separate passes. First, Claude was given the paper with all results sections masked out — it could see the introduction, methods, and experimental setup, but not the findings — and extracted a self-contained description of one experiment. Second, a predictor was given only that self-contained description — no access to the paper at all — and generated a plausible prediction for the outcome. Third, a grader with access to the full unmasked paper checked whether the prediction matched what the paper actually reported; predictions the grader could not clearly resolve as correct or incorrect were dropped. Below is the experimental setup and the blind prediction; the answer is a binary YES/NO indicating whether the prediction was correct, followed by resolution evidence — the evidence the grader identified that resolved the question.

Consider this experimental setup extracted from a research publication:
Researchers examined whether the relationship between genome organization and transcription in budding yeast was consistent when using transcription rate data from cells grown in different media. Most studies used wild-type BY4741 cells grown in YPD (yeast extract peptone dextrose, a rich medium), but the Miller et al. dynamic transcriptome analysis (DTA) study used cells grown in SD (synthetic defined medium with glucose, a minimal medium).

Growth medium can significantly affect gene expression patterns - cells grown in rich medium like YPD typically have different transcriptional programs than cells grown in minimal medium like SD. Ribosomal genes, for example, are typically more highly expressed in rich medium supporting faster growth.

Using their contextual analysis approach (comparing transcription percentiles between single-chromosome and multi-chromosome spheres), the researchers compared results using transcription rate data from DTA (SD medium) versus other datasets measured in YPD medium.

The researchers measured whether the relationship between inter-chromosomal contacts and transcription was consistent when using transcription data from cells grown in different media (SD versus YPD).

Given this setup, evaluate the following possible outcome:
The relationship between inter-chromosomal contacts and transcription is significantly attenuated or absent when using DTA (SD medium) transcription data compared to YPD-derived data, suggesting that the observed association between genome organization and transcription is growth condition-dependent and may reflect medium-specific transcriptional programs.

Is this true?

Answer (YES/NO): NO